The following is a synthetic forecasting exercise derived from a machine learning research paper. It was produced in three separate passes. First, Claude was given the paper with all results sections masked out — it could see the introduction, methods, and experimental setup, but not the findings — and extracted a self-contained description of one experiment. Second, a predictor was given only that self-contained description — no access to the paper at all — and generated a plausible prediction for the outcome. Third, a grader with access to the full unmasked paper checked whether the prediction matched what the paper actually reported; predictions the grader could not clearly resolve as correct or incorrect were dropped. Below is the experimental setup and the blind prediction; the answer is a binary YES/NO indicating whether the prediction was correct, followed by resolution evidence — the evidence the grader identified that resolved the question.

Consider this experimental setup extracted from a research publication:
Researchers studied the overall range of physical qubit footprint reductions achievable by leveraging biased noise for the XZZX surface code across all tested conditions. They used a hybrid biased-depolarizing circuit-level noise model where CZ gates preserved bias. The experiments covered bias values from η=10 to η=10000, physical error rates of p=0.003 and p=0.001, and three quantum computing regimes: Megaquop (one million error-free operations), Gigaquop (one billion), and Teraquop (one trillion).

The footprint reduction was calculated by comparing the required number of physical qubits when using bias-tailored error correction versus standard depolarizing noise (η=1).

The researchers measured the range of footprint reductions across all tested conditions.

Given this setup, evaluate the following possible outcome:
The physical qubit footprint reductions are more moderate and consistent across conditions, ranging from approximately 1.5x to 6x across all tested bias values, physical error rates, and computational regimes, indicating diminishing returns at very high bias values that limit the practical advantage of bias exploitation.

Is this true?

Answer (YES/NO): NO